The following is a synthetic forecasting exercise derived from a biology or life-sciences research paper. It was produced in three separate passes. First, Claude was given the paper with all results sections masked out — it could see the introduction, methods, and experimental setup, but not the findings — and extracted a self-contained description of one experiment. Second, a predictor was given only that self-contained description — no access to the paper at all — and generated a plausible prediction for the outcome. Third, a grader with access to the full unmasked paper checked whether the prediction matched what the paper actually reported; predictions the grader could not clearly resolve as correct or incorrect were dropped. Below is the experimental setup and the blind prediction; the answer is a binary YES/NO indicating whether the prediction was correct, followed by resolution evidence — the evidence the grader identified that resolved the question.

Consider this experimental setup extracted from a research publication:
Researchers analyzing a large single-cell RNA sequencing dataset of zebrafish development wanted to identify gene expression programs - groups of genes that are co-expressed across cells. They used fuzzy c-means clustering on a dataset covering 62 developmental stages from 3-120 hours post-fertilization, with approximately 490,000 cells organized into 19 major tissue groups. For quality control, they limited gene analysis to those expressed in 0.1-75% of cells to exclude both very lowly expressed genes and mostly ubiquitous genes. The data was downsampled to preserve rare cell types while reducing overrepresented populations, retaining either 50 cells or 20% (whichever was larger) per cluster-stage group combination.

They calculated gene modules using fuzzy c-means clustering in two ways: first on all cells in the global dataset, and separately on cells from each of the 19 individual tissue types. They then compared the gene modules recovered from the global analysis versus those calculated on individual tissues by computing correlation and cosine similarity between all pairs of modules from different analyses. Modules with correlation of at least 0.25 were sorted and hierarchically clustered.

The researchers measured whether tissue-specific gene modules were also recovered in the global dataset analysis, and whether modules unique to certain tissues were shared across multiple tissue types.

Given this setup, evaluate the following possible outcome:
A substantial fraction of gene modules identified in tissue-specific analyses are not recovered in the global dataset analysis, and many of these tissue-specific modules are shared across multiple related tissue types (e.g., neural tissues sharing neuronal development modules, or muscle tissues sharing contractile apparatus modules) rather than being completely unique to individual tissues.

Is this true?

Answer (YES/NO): NO